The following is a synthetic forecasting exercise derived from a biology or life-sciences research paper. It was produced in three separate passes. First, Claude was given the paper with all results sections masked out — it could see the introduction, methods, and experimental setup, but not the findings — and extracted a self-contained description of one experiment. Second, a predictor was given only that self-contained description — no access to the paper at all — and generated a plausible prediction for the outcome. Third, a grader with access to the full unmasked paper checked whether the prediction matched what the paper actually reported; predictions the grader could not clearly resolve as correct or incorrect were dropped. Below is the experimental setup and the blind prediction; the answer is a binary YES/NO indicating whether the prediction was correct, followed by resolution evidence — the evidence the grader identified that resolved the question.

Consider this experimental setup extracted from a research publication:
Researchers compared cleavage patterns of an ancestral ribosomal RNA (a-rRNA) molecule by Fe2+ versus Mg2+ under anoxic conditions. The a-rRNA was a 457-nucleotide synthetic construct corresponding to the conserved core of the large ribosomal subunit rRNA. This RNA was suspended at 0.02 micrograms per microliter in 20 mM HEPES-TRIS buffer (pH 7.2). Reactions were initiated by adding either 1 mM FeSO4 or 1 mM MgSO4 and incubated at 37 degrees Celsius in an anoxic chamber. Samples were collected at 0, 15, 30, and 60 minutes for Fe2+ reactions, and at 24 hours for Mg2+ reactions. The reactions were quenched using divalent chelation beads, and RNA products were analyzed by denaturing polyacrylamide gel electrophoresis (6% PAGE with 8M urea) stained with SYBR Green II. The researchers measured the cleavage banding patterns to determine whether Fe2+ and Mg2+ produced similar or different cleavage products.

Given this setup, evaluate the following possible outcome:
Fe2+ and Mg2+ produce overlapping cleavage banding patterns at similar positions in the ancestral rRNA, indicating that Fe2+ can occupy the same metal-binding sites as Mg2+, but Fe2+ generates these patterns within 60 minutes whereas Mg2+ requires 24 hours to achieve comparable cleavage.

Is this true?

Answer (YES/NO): YES